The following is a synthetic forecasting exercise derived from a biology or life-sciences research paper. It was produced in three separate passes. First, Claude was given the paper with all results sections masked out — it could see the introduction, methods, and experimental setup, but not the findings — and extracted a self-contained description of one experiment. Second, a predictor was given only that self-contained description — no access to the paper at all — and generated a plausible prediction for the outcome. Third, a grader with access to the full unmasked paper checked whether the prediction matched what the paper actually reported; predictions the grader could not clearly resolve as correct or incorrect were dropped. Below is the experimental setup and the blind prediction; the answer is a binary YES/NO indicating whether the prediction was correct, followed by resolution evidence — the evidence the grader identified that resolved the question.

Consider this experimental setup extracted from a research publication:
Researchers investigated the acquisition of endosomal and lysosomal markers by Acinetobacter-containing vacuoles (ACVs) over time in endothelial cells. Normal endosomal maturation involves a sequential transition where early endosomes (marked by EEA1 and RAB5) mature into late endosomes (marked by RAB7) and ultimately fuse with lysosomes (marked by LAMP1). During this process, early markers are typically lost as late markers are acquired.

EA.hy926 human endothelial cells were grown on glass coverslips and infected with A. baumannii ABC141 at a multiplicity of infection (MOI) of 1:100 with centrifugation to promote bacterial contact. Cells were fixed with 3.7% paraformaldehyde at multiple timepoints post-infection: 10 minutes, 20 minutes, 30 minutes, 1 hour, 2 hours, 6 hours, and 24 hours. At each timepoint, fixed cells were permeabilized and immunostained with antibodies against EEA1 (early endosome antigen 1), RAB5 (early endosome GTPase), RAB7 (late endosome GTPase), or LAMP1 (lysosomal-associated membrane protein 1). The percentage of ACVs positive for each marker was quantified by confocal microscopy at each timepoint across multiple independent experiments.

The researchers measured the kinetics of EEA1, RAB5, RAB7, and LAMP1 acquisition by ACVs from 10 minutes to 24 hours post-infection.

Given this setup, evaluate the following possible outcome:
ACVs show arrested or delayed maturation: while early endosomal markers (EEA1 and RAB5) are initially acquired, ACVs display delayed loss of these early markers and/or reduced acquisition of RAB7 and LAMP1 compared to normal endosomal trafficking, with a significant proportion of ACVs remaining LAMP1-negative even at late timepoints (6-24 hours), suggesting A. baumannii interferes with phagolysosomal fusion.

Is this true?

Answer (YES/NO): NO